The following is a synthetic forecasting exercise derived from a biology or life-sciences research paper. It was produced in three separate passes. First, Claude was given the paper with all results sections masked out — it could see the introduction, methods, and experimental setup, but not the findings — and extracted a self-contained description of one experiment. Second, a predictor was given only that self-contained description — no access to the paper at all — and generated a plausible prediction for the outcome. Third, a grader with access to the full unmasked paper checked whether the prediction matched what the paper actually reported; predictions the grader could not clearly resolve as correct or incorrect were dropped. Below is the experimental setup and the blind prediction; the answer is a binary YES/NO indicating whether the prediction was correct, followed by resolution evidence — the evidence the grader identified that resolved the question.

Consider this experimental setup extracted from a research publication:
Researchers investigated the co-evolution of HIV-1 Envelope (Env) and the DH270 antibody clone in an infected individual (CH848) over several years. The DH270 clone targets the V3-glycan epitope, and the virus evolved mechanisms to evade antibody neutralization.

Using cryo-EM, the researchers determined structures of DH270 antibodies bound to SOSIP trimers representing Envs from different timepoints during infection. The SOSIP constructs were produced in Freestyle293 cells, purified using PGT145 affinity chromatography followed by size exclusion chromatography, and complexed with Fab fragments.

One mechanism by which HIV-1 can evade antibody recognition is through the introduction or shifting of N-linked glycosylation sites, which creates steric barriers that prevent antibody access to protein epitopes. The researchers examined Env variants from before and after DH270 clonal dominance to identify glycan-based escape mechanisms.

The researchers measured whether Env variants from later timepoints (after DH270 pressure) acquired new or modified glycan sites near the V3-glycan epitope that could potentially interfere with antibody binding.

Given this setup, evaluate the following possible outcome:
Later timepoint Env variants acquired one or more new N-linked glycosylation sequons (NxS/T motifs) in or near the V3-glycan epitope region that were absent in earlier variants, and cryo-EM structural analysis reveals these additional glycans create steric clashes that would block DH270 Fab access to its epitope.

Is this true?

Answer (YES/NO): NO